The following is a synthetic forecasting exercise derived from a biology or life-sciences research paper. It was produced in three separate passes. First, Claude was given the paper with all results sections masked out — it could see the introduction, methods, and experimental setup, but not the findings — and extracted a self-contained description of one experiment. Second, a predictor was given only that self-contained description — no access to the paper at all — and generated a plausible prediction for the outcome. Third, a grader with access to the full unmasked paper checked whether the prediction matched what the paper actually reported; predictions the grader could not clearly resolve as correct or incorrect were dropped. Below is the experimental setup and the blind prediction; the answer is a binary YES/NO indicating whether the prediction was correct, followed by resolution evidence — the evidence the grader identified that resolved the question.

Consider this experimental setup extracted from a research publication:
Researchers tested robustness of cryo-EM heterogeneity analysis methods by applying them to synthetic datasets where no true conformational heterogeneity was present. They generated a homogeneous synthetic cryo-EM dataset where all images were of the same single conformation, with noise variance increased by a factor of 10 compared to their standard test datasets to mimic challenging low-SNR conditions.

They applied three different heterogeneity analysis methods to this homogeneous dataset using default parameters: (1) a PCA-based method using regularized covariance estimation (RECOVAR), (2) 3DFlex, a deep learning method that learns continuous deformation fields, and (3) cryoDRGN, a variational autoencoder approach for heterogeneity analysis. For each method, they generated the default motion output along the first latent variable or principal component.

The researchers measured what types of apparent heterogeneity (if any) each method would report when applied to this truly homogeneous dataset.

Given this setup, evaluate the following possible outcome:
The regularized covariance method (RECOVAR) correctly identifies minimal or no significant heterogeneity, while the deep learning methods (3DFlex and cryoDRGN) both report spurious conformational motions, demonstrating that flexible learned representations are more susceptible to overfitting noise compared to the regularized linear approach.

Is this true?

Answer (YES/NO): NO